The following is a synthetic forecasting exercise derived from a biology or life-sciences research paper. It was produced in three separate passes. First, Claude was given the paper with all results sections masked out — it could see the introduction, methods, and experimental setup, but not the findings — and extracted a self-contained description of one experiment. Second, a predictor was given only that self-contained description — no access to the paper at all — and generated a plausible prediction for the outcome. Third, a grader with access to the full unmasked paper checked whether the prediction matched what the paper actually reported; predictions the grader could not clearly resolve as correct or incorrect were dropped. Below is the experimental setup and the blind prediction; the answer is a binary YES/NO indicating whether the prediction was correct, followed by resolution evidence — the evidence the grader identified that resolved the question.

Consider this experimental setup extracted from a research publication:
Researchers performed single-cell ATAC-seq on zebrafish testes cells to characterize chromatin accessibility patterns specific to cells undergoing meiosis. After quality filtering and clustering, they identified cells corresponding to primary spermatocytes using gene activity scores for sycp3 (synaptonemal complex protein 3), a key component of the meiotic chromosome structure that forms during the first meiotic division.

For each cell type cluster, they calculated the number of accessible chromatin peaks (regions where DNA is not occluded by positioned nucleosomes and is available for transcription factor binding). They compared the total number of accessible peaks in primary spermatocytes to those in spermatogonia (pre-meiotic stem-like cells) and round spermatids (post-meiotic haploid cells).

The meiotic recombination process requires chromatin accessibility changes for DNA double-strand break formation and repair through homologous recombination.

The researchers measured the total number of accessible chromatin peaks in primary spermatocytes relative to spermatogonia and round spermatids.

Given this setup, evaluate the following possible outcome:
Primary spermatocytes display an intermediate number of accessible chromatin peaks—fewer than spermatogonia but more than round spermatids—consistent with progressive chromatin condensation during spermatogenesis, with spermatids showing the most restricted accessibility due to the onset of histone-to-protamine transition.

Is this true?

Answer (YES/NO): NO